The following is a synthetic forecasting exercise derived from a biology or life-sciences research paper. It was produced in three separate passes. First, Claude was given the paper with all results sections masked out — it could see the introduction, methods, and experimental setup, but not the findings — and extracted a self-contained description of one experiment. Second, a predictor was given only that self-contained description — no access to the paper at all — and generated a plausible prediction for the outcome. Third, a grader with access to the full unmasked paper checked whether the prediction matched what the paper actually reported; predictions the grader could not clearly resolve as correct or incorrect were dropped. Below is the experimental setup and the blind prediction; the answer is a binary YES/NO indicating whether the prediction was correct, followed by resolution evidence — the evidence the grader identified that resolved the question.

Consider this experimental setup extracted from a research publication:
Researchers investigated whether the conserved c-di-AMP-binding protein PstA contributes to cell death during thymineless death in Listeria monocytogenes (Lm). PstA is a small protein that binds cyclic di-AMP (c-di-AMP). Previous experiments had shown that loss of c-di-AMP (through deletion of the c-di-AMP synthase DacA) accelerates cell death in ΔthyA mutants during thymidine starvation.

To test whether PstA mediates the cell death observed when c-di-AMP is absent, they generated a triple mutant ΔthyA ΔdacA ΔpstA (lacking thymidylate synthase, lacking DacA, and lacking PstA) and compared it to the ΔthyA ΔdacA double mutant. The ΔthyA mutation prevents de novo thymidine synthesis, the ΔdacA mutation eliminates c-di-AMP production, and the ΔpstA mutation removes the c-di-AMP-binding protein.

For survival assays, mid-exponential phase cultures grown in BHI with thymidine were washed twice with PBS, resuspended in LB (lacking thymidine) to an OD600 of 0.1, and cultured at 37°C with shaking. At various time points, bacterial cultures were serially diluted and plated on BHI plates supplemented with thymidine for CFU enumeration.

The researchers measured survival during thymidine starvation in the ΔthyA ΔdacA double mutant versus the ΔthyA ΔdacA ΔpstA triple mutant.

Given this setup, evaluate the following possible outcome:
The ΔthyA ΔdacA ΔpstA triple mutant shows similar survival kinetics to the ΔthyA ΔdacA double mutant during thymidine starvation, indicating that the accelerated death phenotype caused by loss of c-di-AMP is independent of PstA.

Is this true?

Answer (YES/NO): NO